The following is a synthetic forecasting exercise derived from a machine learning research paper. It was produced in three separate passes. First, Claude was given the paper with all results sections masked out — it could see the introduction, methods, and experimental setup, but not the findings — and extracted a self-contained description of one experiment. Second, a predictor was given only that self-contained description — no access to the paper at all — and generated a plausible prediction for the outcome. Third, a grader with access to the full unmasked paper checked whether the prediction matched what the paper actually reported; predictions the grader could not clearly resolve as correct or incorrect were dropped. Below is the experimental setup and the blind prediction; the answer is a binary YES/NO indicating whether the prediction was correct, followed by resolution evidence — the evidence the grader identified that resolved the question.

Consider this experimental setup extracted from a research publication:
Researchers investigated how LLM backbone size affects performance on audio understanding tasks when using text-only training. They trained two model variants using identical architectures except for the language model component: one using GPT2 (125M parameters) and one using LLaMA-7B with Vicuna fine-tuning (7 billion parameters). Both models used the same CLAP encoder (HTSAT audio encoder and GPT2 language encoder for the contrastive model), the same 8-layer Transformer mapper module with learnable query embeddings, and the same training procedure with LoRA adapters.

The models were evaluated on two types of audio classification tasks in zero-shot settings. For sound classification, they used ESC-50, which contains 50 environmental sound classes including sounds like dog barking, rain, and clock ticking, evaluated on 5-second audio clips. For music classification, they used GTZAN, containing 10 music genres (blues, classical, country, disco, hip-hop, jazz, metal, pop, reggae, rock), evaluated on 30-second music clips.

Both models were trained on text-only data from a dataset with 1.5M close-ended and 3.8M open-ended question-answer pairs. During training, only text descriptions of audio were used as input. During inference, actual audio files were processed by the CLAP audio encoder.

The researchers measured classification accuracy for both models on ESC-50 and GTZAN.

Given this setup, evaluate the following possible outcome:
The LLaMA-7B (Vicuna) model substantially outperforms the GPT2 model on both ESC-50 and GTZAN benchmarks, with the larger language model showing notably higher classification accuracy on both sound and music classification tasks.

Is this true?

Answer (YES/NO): NO